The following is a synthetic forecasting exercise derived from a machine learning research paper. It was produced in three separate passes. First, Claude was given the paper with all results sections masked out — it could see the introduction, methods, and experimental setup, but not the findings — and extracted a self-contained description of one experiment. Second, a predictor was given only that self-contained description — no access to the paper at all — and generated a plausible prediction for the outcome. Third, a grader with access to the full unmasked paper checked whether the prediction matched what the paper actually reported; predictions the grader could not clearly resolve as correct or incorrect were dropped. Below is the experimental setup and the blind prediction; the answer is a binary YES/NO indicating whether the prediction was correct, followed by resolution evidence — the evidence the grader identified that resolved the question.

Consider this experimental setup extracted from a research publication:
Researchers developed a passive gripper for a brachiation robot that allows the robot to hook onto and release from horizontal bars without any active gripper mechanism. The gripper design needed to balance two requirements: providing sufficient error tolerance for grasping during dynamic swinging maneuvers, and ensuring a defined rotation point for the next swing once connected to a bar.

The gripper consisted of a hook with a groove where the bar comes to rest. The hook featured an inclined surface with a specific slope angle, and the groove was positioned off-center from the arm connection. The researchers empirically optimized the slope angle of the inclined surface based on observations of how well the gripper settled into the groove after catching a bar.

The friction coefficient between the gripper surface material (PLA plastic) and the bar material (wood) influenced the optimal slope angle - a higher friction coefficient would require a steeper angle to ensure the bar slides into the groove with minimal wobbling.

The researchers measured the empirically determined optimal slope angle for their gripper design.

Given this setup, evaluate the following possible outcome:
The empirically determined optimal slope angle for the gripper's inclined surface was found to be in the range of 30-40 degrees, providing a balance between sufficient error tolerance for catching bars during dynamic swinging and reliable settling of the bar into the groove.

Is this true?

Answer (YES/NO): NO